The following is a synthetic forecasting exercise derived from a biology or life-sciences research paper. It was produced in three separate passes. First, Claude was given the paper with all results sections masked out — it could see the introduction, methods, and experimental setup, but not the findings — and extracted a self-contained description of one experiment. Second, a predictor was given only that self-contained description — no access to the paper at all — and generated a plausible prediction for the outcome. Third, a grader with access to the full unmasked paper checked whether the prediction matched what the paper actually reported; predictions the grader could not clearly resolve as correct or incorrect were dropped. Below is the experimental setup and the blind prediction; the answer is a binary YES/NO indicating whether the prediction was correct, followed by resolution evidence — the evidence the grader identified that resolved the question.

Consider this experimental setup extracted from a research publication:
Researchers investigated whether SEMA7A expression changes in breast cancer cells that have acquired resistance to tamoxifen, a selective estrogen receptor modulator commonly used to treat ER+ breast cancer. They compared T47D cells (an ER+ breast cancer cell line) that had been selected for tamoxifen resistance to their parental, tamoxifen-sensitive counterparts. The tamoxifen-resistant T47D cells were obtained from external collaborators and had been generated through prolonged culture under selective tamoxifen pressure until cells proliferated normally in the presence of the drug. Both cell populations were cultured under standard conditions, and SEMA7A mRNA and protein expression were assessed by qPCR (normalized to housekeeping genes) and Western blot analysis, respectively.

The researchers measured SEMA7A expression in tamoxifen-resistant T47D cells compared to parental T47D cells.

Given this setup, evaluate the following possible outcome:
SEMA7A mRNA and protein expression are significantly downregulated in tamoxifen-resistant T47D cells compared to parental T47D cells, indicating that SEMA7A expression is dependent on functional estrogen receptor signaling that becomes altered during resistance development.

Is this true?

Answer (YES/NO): NO